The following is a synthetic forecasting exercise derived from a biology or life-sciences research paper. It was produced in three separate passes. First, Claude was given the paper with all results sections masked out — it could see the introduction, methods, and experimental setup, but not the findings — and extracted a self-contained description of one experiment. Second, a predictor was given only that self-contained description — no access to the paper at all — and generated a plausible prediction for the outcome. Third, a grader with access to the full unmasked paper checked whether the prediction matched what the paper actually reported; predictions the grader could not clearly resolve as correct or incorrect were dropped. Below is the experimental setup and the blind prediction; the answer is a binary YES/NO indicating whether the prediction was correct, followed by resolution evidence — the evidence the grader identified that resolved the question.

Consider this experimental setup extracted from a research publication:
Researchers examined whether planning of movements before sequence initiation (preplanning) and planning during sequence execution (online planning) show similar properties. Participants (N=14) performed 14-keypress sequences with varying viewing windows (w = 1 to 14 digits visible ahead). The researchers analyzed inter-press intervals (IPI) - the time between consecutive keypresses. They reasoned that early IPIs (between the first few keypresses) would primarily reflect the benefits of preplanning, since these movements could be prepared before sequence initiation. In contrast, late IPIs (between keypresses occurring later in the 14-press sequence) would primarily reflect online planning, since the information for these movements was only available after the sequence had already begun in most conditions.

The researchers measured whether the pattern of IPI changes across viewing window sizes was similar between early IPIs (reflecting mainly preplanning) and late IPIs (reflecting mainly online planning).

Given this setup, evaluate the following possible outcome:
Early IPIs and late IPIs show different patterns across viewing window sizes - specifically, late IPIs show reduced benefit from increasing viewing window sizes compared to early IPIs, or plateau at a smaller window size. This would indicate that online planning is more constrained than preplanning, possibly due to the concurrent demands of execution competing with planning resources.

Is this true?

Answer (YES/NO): NO